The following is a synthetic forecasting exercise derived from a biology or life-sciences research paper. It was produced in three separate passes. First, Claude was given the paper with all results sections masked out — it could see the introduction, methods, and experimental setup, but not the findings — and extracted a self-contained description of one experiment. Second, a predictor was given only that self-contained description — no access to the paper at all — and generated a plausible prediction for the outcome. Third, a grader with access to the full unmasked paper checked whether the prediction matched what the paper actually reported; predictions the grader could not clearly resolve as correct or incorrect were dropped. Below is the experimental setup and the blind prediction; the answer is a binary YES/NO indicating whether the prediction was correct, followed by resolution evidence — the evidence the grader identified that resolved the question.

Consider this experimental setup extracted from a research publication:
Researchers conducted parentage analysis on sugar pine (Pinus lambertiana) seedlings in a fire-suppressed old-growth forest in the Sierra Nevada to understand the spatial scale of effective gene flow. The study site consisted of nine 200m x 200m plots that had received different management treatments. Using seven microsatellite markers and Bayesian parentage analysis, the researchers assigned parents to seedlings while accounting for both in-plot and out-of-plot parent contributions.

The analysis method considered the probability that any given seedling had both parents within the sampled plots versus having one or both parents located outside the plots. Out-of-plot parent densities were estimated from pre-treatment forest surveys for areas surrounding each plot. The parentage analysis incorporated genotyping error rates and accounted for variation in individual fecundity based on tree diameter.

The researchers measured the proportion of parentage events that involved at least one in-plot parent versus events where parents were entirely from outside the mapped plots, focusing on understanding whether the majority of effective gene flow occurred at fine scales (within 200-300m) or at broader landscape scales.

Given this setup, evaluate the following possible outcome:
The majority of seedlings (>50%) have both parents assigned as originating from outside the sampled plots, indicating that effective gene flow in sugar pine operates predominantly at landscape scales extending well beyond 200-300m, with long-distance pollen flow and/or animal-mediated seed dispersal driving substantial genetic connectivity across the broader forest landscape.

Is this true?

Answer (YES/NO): NO